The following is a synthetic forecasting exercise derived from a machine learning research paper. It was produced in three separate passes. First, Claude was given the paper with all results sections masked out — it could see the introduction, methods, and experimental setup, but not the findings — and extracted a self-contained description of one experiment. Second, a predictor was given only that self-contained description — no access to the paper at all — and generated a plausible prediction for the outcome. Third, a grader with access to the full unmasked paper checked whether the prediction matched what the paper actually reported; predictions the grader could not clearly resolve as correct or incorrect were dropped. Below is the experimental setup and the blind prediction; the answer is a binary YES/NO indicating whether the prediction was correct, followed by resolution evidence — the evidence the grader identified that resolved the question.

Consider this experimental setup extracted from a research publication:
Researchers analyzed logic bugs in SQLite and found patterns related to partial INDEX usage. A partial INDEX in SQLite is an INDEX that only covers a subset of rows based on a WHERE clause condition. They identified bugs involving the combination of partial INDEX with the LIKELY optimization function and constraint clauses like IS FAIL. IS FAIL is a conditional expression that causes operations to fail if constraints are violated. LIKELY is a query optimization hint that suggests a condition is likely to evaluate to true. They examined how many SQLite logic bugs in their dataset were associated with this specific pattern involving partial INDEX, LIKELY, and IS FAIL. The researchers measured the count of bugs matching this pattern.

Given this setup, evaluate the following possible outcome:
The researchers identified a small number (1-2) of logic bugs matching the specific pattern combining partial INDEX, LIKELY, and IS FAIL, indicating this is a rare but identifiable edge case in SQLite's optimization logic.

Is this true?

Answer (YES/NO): NO